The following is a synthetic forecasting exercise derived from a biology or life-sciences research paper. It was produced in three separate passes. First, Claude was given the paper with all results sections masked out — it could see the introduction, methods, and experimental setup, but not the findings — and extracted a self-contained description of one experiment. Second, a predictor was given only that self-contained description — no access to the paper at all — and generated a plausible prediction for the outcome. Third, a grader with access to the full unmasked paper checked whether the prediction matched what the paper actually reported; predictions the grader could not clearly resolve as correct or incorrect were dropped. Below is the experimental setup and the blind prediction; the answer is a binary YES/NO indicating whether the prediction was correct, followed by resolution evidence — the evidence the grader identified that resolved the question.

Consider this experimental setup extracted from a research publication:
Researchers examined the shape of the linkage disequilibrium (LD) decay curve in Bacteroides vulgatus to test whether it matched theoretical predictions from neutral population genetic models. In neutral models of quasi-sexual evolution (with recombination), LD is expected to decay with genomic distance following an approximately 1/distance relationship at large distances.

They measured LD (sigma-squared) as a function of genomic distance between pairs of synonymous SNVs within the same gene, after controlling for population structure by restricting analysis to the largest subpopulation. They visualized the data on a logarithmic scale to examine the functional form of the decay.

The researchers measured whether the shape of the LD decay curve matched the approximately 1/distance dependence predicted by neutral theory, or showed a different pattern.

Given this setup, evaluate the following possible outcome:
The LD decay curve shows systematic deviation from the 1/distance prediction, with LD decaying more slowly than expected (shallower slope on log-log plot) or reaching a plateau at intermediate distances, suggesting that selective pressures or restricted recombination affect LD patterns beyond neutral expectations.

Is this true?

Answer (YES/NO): YES